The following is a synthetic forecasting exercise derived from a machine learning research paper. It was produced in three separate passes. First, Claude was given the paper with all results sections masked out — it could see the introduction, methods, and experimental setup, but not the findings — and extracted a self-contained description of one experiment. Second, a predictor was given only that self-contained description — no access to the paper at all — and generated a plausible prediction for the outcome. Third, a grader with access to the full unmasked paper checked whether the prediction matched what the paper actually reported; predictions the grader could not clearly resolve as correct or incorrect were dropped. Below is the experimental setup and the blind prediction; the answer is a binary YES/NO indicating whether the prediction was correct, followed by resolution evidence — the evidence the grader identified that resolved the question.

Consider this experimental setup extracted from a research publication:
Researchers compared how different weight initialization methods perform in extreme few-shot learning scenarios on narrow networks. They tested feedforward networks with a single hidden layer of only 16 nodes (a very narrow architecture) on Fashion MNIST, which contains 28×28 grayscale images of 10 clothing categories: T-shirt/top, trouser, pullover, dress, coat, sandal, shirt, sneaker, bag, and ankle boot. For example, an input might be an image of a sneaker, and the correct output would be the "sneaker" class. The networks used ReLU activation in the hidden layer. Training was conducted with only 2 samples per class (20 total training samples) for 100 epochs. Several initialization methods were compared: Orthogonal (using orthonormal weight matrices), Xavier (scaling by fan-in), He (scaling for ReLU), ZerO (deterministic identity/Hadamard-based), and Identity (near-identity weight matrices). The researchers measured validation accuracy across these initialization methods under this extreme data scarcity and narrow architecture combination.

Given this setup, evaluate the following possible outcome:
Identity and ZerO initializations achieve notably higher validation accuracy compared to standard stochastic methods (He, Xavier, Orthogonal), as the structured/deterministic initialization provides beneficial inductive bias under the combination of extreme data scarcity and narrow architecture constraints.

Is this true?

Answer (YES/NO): NO